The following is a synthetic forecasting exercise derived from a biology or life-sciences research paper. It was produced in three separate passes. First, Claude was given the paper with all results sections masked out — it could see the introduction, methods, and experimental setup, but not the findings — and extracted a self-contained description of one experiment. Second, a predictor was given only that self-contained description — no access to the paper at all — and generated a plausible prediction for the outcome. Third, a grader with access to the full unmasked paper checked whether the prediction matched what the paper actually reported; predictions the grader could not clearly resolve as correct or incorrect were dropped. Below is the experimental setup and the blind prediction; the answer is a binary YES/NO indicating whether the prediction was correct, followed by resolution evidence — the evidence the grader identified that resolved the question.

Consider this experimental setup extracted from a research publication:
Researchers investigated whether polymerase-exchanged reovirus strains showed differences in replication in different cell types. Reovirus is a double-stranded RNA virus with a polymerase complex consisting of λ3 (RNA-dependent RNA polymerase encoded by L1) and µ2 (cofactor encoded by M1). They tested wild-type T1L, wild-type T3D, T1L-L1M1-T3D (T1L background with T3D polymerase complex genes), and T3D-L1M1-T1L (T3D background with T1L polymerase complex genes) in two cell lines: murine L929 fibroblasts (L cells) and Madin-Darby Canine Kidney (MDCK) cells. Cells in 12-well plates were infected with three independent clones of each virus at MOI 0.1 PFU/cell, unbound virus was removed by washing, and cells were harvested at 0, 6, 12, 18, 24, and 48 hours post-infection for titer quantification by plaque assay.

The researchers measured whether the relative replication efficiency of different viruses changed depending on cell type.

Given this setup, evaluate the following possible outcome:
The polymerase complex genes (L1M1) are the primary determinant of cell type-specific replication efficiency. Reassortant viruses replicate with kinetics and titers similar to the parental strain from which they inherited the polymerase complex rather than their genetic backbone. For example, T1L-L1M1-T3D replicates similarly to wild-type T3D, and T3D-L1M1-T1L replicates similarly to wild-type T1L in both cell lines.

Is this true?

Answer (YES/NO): NO